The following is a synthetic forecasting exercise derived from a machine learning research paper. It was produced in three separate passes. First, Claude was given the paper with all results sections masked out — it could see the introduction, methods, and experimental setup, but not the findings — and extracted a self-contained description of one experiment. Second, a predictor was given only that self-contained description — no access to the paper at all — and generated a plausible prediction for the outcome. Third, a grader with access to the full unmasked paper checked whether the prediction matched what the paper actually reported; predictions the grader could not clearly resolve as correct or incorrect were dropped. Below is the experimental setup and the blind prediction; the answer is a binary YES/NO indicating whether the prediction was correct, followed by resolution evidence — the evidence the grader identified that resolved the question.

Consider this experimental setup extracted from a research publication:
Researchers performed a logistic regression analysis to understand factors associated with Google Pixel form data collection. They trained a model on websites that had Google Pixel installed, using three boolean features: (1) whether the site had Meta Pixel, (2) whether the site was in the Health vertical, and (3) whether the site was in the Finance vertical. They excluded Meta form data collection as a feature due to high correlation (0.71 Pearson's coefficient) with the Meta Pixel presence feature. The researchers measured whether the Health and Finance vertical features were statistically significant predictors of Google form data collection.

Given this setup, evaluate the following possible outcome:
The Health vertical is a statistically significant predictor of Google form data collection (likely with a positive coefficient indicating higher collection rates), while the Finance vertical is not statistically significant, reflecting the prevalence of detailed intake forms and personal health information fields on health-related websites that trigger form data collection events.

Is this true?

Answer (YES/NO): NO